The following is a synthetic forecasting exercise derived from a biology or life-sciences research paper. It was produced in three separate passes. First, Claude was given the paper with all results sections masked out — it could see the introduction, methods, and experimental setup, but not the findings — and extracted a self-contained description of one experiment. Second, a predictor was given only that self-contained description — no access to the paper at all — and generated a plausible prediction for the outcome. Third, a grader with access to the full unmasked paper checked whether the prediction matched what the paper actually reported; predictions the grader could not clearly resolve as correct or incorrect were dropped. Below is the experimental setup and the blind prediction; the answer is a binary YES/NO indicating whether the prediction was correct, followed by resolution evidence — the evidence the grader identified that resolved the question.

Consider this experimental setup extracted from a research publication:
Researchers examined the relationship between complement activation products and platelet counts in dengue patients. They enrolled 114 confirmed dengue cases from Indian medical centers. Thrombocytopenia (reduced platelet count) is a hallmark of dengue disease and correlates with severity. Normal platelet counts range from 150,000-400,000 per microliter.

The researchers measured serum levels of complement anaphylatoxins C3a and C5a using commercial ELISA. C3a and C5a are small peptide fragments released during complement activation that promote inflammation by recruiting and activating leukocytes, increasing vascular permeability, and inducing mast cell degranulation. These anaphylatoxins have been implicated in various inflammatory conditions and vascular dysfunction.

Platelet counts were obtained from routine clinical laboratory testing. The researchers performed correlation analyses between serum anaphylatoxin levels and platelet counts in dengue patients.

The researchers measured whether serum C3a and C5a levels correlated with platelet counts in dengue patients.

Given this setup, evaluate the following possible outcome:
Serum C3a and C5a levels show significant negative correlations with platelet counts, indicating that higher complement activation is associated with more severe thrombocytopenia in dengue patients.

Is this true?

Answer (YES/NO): NO